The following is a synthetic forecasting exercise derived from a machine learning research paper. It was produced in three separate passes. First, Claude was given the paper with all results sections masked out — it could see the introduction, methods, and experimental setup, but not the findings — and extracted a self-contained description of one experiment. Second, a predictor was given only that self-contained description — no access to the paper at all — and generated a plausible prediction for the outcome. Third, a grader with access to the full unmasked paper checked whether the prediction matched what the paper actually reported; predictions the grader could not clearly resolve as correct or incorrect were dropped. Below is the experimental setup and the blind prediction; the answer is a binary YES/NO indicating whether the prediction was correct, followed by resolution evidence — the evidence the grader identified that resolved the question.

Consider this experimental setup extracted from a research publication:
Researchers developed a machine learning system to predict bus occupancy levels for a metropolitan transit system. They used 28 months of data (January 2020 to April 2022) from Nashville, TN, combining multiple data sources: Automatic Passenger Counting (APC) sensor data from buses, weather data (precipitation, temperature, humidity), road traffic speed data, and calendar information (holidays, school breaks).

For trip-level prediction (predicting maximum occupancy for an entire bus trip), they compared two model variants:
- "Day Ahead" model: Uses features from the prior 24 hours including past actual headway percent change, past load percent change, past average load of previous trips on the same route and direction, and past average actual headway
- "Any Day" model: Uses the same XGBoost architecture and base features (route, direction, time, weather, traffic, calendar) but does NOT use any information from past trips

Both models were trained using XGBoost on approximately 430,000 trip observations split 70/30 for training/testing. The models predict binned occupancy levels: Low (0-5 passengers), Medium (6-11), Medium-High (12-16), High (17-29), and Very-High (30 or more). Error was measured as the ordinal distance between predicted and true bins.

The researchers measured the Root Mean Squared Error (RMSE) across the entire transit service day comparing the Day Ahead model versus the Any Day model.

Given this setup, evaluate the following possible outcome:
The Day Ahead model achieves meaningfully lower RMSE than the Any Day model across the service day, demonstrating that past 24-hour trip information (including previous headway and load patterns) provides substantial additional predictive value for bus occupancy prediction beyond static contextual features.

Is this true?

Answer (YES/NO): NO